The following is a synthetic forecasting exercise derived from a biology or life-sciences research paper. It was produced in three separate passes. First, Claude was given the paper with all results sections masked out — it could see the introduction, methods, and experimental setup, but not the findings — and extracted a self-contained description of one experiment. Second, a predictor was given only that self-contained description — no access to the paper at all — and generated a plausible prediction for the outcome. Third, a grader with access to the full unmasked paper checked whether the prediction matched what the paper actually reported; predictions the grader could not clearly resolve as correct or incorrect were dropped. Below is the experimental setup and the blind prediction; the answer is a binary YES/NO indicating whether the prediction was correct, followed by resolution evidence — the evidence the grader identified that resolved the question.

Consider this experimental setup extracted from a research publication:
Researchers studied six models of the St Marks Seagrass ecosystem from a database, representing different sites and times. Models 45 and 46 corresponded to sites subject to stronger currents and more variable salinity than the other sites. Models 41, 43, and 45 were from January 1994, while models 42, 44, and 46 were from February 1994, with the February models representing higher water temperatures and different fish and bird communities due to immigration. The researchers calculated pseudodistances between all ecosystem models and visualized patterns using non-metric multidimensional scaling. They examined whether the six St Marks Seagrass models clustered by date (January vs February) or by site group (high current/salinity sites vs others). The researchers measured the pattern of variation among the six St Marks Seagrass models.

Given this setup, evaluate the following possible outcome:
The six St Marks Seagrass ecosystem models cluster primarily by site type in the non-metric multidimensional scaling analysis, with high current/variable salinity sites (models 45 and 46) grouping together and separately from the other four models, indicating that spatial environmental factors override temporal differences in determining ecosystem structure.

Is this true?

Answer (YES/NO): NO